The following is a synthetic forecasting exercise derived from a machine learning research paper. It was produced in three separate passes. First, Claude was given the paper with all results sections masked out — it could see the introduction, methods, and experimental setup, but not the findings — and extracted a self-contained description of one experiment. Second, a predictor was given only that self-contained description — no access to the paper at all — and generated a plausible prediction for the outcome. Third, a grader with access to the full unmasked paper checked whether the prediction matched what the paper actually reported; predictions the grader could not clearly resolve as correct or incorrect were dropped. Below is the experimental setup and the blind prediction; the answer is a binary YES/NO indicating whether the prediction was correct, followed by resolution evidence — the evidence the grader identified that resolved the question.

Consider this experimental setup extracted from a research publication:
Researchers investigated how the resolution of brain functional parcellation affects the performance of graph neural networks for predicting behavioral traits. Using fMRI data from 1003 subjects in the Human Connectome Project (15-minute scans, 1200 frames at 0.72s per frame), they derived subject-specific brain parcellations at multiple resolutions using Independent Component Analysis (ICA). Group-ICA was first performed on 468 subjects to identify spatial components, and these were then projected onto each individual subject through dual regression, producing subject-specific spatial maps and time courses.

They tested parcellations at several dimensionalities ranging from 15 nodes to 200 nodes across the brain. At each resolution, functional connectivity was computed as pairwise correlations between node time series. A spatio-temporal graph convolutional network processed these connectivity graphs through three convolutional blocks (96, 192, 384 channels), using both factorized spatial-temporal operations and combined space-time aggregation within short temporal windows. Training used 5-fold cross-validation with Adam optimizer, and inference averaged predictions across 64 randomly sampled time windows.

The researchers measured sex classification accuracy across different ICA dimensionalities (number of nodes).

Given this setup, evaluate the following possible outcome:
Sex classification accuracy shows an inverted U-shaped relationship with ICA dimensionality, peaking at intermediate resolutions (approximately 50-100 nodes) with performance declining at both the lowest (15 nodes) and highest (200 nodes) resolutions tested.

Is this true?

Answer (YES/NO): NO